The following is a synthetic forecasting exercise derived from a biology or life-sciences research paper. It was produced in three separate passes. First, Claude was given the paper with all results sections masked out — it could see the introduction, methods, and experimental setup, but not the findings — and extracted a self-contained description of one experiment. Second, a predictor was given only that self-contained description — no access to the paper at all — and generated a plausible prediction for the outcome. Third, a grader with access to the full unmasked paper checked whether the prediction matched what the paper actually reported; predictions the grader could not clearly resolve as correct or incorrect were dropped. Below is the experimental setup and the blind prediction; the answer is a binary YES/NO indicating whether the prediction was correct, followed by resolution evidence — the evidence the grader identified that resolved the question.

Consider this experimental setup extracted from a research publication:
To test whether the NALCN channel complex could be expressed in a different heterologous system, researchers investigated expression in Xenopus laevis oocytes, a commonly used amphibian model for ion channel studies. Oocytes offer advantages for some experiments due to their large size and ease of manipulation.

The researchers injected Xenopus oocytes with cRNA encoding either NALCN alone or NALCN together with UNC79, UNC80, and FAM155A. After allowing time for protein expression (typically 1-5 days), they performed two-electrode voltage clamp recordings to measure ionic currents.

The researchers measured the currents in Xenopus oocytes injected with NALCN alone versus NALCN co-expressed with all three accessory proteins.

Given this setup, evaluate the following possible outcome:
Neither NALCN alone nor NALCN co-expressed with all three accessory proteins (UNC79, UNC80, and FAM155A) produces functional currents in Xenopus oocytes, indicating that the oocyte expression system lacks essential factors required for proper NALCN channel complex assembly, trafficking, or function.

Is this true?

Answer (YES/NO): NO